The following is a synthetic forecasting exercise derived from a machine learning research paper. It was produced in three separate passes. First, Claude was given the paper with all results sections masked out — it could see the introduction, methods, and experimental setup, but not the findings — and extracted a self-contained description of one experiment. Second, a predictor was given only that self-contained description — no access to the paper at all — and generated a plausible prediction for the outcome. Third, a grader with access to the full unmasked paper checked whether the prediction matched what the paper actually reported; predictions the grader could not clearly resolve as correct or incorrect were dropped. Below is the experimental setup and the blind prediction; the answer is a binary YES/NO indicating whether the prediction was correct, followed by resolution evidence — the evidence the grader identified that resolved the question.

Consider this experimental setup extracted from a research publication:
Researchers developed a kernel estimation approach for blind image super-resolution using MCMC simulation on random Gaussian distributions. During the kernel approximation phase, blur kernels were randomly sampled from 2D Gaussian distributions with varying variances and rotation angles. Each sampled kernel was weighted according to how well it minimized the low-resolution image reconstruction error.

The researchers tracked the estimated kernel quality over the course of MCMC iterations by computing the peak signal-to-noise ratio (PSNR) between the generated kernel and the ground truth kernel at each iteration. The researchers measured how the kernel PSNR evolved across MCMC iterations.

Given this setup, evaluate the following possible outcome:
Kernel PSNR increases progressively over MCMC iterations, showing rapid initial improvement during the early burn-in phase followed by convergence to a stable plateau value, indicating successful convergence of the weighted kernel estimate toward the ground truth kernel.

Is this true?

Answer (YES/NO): NO